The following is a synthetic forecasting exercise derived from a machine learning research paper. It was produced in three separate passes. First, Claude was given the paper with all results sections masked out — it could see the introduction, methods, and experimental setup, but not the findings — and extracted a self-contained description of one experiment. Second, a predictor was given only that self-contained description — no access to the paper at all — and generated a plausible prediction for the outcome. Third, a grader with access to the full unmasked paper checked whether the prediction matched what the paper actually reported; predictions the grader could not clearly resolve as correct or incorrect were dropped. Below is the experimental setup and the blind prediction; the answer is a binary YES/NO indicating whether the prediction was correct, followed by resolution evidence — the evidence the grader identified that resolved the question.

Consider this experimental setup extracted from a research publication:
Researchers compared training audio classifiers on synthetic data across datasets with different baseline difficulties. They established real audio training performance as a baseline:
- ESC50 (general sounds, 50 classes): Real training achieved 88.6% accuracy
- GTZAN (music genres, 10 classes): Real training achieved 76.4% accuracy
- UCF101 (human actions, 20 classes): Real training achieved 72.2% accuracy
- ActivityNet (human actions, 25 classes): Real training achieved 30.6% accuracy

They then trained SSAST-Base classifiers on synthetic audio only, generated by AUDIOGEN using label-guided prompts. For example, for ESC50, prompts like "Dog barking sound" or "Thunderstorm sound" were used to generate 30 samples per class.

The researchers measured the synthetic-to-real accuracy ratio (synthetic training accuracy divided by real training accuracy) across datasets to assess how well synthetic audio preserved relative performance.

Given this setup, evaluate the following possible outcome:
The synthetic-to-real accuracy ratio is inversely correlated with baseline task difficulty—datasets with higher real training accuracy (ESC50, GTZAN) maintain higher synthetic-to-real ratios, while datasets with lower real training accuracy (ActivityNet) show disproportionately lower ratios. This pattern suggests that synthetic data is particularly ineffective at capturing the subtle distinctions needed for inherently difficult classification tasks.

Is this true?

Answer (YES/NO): NO